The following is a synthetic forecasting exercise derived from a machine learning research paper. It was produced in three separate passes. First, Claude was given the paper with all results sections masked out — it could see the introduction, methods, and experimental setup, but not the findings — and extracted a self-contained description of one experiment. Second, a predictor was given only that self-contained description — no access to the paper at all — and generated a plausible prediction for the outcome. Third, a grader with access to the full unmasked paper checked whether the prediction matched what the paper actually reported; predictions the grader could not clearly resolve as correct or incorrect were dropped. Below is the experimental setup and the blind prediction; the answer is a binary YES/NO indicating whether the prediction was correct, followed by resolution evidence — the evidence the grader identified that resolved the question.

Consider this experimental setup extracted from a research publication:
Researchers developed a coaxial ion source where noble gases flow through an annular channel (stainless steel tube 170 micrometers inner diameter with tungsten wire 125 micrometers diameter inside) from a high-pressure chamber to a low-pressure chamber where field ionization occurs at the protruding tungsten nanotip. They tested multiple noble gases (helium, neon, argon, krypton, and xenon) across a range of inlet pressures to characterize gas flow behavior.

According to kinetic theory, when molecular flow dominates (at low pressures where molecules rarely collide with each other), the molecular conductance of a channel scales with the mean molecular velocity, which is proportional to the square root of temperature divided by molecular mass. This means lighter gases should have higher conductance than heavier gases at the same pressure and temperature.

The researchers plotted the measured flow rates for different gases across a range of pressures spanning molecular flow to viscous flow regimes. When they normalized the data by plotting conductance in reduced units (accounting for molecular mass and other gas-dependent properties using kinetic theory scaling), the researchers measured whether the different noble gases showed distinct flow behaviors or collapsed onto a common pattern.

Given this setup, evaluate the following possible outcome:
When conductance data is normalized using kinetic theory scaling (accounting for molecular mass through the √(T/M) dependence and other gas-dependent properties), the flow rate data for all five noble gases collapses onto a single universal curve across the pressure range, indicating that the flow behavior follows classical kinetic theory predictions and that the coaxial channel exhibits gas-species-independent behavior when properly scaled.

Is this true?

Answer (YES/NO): YES